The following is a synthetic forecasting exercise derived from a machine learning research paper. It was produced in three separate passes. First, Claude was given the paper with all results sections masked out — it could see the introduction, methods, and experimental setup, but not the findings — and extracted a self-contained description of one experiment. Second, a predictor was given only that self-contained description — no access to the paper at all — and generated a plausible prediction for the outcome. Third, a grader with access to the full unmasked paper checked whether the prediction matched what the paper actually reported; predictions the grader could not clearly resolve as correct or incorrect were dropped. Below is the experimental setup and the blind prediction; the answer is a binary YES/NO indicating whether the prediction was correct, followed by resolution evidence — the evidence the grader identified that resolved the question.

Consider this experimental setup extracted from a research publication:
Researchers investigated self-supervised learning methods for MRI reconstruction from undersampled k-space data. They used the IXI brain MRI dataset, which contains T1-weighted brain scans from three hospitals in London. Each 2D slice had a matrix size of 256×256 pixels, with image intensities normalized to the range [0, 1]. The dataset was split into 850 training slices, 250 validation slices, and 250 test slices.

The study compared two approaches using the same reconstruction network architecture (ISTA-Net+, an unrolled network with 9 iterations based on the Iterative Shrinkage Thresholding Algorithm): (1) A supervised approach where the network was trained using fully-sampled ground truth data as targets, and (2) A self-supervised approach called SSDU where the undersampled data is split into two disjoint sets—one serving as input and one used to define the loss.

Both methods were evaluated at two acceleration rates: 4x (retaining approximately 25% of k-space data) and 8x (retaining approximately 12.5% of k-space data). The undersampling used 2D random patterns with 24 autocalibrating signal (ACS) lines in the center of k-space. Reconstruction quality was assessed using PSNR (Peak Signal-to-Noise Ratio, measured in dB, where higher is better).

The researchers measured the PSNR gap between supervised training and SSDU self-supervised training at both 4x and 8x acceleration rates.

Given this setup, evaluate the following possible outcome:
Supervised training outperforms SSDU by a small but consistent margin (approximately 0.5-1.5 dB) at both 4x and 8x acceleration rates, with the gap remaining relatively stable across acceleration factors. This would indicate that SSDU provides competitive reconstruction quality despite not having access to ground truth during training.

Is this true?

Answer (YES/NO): NO